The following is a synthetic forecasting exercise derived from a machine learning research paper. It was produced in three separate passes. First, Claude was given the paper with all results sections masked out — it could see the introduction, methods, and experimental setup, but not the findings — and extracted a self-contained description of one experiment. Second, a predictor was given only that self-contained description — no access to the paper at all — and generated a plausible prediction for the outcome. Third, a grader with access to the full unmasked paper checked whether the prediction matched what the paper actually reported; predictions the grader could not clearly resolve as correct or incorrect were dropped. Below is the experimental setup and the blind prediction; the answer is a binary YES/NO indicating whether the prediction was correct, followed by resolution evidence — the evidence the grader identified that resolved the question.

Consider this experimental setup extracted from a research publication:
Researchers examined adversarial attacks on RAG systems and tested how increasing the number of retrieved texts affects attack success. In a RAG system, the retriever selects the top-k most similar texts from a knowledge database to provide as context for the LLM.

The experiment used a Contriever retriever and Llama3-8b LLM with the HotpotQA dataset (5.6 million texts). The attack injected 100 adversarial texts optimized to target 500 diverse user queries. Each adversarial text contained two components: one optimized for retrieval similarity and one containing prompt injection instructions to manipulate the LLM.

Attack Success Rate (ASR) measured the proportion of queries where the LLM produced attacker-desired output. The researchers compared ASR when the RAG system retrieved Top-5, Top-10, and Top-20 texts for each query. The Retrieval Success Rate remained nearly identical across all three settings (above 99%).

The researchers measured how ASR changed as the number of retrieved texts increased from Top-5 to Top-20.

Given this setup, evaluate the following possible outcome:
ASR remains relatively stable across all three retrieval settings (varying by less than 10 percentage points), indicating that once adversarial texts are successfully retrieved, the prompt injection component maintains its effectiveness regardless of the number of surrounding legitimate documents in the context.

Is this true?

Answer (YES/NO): YES